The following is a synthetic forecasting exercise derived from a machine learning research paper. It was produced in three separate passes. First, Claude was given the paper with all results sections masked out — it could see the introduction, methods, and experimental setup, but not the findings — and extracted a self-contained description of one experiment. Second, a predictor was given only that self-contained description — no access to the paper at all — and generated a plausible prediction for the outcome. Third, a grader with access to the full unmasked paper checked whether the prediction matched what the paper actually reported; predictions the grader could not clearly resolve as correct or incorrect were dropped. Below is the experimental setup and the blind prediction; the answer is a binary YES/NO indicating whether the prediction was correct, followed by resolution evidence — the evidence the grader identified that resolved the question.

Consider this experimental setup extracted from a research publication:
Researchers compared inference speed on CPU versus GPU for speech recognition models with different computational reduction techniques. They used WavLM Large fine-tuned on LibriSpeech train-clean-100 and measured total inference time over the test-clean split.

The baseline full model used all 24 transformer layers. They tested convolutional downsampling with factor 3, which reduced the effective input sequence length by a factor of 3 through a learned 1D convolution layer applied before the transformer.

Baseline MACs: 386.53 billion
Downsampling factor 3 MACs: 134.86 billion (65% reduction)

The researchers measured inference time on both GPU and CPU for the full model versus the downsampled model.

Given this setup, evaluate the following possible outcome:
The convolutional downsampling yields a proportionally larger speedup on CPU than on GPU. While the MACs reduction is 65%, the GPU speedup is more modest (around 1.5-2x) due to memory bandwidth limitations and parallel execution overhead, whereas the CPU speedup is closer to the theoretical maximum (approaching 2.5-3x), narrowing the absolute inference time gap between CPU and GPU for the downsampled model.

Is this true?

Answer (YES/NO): YES